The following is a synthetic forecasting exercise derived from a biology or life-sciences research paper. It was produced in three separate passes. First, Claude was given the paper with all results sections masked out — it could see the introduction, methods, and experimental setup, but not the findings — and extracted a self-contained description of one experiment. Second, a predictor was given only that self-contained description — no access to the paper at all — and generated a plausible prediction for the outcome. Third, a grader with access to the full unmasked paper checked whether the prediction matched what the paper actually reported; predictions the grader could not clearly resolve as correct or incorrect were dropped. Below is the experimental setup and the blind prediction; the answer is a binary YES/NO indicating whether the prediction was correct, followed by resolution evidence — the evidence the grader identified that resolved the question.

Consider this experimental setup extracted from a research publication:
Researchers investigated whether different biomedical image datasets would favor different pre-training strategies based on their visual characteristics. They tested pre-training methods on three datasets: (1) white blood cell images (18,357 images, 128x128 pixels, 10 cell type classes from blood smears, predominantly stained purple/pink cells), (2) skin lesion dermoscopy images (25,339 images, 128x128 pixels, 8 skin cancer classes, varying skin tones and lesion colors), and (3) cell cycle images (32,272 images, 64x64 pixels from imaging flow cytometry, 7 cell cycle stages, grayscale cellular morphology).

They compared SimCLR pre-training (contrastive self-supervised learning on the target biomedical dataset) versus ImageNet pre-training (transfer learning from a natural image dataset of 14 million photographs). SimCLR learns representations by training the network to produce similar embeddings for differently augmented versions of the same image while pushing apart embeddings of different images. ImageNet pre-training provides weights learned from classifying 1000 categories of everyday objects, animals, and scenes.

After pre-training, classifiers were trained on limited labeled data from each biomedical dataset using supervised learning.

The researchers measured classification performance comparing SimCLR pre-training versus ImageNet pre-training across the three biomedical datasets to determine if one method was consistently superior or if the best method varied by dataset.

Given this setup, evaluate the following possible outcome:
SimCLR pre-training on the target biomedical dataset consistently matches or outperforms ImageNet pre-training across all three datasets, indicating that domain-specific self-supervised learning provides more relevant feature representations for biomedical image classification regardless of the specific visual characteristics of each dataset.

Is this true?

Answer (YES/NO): NO